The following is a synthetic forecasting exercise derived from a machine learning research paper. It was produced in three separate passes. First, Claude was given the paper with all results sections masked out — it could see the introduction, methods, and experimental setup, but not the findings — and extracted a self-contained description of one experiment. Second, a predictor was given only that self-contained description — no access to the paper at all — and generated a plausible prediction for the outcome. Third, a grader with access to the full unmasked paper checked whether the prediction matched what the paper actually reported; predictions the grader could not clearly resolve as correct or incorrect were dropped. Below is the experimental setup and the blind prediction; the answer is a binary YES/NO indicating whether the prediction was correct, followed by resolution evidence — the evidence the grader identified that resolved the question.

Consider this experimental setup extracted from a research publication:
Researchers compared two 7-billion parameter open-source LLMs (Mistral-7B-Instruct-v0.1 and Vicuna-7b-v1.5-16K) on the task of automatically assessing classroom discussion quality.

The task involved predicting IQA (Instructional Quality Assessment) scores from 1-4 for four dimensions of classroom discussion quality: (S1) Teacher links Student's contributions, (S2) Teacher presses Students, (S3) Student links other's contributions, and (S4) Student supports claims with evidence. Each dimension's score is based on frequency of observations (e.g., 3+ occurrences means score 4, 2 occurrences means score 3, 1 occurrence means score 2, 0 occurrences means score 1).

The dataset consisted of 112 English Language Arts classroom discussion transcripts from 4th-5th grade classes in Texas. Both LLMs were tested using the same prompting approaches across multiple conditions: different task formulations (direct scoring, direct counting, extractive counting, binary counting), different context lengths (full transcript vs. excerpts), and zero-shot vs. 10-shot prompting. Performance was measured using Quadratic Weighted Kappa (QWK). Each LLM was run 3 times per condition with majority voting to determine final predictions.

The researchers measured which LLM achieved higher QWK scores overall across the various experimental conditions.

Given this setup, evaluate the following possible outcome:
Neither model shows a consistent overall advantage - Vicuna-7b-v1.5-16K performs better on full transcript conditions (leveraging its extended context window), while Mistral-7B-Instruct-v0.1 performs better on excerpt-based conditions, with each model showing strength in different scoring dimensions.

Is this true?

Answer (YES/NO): NO